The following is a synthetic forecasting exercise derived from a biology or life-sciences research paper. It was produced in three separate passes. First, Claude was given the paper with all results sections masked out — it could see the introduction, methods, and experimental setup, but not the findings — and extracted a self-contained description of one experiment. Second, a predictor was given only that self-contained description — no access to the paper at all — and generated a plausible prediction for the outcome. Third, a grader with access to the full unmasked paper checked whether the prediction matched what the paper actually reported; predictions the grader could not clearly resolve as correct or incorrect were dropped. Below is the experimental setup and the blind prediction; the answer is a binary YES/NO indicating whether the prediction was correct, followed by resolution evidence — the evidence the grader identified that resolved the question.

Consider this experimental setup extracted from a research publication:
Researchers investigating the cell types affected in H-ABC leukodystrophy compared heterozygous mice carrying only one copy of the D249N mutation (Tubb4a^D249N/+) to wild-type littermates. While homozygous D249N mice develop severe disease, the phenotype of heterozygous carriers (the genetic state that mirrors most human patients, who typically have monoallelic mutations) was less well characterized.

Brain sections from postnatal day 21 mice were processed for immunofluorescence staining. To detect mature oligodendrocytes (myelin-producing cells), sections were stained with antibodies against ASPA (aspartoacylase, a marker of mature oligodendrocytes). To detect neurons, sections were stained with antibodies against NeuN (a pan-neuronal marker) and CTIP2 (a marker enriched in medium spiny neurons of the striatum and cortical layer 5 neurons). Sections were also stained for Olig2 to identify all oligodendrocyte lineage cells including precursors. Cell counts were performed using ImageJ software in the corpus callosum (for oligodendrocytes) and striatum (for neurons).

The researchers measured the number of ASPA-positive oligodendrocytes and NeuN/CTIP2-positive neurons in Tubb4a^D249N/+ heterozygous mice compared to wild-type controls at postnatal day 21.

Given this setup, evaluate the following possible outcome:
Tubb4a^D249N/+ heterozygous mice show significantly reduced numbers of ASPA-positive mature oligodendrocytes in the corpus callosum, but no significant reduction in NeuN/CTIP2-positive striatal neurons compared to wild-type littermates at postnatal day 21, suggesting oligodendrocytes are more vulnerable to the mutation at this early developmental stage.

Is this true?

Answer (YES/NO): NO